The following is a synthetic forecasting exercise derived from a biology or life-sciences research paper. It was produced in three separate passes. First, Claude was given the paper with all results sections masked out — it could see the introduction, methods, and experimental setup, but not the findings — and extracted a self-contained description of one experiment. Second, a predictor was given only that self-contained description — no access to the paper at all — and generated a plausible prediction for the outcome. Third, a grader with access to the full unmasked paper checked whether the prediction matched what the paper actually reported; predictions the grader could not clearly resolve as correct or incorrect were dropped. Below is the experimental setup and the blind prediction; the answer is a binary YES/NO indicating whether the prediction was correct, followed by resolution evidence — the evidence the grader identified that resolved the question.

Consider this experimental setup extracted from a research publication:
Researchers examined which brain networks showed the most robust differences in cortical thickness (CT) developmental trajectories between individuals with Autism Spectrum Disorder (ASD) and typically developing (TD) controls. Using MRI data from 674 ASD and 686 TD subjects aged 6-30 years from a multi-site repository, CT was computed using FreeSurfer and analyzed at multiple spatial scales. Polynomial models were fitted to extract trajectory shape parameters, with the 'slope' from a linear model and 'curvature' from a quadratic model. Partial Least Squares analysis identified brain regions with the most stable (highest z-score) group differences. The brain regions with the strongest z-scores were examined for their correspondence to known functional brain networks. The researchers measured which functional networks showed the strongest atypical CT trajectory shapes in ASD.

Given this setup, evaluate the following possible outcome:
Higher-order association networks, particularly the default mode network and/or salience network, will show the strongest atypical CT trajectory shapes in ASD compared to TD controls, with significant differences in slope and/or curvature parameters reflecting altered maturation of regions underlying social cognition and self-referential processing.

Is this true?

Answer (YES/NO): YES